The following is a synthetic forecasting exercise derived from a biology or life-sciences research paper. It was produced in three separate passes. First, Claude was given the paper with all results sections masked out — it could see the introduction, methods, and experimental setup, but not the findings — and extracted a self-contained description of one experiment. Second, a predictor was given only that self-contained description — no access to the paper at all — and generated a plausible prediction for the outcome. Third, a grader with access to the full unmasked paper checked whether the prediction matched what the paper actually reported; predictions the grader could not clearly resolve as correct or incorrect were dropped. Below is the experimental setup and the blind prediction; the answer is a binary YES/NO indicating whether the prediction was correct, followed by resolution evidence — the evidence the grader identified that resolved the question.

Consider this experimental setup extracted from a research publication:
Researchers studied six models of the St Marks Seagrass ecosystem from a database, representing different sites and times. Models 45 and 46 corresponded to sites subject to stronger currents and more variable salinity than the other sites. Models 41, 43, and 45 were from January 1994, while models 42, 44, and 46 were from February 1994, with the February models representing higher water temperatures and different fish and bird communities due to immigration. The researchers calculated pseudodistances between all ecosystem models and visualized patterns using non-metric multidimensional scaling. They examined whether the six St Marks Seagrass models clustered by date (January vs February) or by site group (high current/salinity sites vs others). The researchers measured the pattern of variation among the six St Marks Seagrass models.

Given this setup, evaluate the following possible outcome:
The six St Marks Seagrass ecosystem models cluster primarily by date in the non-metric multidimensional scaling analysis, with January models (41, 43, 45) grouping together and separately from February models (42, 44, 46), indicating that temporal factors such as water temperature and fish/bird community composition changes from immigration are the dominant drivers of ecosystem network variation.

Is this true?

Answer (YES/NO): NO